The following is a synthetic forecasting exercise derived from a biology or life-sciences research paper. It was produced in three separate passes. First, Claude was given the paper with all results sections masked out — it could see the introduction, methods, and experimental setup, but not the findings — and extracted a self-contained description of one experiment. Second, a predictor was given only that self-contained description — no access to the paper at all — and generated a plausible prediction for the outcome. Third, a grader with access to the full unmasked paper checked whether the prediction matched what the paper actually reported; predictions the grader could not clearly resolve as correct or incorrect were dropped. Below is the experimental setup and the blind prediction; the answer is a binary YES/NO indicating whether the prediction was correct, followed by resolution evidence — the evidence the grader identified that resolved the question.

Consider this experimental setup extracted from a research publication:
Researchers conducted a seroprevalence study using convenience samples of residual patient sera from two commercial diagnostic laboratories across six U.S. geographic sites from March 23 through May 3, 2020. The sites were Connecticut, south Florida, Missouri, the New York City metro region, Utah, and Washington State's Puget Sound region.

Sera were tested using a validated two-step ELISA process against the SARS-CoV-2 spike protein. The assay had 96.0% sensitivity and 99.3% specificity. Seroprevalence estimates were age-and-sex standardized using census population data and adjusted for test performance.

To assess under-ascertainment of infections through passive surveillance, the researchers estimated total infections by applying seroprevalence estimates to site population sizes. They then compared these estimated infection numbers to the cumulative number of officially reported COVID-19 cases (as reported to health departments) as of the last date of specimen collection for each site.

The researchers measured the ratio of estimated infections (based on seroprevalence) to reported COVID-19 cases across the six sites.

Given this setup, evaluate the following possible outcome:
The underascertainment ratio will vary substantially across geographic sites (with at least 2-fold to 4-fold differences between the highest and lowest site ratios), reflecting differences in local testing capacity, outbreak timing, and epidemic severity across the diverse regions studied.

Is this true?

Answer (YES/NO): YES